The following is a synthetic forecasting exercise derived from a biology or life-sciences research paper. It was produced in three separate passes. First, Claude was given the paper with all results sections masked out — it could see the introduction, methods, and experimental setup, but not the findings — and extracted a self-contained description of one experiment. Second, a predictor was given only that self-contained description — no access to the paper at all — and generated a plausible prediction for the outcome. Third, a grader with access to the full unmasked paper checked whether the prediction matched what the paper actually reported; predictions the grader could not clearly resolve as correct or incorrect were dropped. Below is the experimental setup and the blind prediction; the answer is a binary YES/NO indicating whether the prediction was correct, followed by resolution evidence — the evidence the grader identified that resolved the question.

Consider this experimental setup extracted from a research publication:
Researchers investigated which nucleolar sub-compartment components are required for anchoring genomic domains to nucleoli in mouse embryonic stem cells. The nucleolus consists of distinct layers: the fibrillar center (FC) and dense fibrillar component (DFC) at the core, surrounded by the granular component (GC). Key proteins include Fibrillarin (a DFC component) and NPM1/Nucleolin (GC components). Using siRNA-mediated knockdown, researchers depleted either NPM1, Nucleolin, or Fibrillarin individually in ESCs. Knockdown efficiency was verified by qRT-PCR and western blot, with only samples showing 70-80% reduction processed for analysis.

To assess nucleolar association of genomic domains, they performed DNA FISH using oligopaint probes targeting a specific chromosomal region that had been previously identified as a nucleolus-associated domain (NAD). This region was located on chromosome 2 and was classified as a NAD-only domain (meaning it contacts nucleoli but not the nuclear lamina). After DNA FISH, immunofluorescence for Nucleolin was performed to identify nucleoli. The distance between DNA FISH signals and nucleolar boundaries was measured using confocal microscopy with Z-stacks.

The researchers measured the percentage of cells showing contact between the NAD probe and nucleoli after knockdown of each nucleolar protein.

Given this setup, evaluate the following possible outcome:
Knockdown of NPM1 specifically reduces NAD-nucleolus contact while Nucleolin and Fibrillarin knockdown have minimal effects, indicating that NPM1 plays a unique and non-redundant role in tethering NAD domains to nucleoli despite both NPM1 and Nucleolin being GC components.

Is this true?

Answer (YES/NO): NO